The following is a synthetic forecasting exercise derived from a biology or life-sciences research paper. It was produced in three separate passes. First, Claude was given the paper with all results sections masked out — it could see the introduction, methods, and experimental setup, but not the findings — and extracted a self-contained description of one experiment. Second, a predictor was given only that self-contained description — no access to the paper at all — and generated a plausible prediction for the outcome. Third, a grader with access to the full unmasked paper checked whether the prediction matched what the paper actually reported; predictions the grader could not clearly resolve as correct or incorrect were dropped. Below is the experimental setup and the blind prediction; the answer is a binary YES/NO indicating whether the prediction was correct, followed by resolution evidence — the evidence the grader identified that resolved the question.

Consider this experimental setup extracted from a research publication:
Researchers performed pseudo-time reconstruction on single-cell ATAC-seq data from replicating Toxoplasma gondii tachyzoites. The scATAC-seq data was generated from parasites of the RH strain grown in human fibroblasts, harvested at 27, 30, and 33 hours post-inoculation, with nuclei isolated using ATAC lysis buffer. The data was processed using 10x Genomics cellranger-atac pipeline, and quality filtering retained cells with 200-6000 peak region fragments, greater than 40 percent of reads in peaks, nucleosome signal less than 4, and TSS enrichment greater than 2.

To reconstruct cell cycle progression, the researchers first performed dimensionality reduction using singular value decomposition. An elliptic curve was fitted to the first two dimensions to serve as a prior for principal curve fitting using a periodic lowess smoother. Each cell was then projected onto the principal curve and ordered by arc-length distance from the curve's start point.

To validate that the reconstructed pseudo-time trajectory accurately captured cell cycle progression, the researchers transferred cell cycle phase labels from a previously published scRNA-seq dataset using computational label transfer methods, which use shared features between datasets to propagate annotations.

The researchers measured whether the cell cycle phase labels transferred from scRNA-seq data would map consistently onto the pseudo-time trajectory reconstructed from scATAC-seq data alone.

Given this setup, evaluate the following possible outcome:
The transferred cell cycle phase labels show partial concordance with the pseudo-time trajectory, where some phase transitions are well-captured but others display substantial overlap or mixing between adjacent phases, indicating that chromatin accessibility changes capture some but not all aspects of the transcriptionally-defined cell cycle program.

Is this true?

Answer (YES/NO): NO